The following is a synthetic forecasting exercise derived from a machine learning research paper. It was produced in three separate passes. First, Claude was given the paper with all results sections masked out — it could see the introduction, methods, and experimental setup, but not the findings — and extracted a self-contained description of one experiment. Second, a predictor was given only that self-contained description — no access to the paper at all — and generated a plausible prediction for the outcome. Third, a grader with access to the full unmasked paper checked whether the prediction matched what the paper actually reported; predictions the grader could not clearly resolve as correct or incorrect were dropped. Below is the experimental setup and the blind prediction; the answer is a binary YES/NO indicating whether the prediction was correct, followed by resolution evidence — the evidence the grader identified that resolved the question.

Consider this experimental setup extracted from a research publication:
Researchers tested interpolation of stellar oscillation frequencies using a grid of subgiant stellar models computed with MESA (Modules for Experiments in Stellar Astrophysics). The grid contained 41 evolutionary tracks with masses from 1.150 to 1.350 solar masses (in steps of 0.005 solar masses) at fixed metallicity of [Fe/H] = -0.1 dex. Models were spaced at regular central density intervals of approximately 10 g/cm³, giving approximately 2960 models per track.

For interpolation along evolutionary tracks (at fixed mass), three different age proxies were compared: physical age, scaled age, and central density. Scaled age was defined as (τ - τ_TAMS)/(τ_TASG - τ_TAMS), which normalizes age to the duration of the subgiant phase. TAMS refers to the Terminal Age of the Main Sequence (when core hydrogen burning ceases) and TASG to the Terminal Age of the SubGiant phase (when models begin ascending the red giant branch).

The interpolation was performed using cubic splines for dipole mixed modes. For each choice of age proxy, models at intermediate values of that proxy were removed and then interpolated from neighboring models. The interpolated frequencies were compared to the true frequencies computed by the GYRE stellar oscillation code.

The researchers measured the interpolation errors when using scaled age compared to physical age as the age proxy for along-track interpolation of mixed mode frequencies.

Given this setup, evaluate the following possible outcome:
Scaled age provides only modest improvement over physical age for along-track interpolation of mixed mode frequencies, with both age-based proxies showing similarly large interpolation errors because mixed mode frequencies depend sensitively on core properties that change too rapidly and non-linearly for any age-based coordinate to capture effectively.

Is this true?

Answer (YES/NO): NO